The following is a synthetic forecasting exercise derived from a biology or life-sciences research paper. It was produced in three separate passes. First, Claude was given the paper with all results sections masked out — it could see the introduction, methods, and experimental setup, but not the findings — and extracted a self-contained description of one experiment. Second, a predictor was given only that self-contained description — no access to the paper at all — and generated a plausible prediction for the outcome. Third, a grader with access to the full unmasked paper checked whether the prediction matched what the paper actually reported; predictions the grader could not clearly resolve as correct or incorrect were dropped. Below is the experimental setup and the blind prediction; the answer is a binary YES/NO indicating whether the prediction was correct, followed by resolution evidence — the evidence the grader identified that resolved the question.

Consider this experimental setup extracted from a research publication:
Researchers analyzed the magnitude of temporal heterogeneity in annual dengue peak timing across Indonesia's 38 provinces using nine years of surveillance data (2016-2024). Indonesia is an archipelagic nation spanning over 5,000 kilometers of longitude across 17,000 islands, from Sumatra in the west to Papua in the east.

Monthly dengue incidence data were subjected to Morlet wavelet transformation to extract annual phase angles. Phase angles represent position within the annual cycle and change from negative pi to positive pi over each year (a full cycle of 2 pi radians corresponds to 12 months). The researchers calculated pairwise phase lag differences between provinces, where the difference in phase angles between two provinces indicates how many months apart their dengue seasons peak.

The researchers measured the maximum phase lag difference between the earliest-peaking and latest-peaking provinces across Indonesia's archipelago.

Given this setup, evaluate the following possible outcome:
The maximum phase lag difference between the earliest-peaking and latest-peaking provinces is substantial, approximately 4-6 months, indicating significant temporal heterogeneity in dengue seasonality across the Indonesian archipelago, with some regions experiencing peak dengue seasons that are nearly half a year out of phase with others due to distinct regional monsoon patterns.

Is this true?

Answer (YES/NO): NO